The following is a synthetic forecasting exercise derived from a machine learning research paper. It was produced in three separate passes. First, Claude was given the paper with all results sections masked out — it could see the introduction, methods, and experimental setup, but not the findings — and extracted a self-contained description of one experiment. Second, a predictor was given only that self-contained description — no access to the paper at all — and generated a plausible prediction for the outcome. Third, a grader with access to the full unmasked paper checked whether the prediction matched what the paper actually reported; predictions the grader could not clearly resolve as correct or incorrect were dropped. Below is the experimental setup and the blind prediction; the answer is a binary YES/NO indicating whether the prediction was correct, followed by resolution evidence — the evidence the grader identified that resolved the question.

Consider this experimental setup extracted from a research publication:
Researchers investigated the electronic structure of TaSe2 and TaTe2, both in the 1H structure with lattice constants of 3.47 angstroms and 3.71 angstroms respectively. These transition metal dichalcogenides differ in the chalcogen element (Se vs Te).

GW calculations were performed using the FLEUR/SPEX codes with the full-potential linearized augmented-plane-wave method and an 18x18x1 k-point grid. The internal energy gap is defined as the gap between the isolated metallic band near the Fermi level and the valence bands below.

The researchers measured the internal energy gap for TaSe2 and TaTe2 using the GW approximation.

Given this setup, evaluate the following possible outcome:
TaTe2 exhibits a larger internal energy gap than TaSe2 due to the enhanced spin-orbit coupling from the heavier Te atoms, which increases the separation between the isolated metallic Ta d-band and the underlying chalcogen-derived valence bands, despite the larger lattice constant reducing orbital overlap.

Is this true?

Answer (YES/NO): NO